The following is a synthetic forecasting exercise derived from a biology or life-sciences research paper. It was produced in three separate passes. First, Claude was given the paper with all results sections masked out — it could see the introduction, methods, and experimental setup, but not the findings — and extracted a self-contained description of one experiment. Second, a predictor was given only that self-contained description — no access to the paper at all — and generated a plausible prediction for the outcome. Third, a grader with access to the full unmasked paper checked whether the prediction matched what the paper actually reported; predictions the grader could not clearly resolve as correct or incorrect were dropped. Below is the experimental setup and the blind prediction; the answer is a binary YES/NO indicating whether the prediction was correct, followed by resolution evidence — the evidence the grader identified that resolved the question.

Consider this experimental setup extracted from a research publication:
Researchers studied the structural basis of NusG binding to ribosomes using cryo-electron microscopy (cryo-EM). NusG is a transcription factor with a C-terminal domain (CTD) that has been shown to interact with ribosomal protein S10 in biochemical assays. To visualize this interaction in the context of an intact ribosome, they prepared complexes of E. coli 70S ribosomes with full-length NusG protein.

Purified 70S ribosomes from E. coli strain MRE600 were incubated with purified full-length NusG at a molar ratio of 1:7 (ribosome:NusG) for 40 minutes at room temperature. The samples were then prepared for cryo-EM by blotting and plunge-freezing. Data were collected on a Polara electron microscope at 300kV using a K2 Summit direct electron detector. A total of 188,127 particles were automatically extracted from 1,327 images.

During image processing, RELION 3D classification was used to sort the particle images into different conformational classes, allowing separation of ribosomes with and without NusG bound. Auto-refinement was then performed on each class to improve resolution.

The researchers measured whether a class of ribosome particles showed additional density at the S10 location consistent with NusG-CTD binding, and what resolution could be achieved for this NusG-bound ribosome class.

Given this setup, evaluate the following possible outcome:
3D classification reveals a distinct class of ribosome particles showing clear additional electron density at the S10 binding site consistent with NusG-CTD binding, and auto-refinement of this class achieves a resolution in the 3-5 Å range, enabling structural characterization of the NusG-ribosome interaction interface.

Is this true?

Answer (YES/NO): NO